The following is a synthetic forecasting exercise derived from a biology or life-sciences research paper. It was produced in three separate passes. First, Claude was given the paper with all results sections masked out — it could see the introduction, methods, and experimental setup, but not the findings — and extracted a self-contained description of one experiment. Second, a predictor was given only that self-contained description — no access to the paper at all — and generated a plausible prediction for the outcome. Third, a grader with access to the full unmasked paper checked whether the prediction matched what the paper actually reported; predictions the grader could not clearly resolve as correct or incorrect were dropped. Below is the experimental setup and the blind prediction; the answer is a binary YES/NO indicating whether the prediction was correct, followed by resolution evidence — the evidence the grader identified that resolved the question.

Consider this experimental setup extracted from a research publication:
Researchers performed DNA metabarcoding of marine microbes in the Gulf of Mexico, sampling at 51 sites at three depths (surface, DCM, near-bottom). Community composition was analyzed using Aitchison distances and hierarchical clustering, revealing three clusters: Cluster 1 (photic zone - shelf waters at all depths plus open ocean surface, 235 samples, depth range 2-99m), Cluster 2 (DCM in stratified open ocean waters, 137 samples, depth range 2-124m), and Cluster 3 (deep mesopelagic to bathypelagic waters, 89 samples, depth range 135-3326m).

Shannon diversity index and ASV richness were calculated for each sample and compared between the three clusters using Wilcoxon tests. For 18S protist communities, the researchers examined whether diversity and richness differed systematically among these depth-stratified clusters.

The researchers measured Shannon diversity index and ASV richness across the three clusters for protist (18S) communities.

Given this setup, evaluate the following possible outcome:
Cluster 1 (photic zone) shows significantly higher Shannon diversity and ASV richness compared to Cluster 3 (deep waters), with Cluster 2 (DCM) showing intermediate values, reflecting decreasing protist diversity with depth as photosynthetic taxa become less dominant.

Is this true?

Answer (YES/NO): NO